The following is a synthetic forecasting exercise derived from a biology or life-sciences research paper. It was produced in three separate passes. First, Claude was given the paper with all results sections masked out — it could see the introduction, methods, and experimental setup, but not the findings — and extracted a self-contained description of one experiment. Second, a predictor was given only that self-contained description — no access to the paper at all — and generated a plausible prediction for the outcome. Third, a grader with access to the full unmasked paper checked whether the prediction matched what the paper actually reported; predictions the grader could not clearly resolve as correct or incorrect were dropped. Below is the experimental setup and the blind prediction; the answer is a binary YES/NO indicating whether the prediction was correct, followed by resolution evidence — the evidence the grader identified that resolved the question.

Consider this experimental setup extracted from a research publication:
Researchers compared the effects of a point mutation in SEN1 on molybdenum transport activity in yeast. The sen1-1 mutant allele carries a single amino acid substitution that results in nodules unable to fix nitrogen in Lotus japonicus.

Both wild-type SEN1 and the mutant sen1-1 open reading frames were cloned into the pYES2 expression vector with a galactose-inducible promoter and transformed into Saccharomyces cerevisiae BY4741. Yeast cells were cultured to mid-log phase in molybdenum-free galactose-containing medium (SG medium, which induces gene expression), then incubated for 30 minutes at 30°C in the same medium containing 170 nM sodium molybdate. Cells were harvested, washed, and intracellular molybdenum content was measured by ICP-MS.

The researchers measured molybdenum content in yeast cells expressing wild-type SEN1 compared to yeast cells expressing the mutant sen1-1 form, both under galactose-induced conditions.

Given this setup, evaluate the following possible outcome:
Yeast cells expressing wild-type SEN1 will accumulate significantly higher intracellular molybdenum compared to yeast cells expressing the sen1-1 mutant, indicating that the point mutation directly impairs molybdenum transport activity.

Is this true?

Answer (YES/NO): NO